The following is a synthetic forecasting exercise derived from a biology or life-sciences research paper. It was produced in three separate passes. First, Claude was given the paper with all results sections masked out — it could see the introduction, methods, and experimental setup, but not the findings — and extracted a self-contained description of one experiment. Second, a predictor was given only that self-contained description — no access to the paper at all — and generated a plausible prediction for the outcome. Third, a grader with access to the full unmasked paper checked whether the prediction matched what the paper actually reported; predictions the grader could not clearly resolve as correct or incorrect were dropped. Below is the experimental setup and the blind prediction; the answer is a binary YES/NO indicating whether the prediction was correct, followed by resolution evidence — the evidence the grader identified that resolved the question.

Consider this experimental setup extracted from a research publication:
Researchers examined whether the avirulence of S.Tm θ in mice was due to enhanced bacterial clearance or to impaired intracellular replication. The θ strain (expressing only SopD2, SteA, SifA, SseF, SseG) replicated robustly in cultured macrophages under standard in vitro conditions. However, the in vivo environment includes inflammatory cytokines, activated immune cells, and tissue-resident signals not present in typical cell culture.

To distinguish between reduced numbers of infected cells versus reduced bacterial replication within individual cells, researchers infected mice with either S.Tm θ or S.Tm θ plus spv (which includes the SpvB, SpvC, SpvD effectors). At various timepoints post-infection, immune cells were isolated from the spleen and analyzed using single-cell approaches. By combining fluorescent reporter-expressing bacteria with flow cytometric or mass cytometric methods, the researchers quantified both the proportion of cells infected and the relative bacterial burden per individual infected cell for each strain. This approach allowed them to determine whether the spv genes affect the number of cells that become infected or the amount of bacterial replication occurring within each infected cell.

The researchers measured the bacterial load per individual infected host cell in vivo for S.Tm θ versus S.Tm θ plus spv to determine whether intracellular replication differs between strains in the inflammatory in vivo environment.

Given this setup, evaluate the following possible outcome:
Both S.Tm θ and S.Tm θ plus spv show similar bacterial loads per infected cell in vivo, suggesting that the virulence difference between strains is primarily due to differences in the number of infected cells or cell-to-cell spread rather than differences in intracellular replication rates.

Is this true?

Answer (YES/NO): NO